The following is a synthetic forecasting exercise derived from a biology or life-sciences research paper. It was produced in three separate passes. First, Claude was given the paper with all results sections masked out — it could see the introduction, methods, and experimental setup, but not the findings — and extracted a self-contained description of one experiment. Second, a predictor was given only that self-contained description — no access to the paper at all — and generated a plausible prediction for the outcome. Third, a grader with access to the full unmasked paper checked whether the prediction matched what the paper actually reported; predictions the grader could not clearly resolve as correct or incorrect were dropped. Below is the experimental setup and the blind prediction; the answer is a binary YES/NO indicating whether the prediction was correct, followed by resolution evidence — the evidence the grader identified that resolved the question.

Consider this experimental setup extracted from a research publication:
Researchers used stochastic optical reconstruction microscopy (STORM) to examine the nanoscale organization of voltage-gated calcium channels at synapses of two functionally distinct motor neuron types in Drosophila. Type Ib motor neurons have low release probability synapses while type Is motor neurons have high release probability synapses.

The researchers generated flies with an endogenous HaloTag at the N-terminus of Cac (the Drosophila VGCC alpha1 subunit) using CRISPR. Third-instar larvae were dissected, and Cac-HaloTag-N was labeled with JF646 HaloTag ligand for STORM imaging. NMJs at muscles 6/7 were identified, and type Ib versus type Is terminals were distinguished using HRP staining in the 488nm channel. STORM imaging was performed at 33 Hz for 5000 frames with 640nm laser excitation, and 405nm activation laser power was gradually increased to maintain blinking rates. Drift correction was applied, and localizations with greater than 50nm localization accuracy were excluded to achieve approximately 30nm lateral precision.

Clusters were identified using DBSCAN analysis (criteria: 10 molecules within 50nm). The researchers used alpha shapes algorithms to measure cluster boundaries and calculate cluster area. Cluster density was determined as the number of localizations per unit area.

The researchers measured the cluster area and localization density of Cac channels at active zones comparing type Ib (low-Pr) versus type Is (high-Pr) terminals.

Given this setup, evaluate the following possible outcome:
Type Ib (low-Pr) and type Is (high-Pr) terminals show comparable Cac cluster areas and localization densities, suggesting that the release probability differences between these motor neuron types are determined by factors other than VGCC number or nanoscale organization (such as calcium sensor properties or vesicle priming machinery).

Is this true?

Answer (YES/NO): NO